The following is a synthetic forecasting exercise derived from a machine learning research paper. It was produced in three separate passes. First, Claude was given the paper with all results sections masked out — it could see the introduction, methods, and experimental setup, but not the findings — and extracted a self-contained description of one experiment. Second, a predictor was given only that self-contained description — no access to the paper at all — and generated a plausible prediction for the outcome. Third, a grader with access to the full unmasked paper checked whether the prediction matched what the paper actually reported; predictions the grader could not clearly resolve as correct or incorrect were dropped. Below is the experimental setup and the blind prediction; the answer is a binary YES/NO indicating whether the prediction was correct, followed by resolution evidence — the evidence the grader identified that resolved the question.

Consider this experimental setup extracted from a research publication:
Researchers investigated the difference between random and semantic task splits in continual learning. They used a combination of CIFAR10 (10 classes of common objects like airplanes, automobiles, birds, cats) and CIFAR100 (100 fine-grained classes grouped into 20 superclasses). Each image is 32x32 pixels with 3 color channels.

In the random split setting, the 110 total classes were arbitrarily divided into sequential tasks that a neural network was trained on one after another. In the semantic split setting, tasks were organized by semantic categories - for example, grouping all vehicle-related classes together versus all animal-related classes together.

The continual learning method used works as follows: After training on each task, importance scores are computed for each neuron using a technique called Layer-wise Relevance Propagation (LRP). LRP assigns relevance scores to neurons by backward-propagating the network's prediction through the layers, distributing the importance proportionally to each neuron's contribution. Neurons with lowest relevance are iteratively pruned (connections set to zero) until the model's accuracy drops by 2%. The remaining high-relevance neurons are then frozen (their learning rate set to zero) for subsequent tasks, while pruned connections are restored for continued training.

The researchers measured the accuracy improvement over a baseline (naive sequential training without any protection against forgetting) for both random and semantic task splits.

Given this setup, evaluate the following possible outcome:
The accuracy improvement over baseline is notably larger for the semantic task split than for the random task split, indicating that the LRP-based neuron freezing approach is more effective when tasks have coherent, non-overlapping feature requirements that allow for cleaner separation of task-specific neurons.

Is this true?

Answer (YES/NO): NO